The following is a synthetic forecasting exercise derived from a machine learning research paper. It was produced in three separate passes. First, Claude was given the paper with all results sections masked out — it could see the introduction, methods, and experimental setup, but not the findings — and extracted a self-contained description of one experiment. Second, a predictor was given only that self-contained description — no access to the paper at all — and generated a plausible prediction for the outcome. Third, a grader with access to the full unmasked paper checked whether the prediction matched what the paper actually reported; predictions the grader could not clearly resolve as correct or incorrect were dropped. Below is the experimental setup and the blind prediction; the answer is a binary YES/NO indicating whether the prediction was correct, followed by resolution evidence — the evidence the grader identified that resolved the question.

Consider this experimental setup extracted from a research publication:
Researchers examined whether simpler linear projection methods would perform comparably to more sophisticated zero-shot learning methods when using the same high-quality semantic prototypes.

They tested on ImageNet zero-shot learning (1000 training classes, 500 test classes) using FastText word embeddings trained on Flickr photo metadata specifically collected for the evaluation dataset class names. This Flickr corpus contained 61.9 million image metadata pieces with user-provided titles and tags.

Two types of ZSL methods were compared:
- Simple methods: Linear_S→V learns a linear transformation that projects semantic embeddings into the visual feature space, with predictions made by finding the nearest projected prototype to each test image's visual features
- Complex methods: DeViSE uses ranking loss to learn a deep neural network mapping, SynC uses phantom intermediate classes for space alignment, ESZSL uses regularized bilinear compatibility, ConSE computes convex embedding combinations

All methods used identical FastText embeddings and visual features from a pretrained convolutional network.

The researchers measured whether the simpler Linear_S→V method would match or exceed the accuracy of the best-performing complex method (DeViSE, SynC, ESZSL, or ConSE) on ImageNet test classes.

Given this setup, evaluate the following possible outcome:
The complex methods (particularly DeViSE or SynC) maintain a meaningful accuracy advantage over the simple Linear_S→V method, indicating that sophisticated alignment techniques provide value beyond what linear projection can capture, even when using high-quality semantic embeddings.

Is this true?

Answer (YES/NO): NO